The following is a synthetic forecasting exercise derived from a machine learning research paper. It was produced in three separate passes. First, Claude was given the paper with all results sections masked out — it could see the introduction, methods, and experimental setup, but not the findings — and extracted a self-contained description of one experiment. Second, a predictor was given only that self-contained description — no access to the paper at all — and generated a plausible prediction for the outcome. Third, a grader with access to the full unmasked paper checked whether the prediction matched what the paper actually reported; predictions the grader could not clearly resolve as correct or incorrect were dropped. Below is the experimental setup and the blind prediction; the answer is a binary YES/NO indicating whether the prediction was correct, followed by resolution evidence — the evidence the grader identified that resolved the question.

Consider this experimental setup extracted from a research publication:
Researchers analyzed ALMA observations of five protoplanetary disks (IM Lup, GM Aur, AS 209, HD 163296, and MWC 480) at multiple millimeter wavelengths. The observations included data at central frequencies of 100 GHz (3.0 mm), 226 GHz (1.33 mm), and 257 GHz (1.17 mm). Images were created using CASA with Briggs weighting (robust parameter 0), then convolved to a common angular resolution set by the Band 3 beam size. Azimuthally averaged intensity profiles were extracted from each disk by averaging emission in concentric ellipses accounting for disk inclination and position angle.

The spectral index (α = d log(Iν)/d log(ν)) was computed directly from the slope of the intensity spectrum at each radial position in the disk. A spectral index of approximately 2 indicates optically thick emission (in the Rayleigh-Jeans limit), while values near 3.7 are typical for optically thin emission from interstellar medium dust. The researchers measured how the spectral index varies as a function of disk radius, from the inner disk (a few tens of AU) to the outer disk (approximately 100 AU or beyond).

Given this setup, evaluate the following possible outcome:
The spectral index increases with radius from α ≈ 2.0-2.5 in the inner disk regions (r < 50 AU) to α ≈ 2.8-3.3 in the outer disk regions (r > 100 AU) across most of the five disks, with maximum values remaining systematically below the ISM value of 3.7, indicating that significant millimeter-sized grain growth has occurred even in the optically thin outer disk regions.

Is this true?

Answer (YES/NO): NO